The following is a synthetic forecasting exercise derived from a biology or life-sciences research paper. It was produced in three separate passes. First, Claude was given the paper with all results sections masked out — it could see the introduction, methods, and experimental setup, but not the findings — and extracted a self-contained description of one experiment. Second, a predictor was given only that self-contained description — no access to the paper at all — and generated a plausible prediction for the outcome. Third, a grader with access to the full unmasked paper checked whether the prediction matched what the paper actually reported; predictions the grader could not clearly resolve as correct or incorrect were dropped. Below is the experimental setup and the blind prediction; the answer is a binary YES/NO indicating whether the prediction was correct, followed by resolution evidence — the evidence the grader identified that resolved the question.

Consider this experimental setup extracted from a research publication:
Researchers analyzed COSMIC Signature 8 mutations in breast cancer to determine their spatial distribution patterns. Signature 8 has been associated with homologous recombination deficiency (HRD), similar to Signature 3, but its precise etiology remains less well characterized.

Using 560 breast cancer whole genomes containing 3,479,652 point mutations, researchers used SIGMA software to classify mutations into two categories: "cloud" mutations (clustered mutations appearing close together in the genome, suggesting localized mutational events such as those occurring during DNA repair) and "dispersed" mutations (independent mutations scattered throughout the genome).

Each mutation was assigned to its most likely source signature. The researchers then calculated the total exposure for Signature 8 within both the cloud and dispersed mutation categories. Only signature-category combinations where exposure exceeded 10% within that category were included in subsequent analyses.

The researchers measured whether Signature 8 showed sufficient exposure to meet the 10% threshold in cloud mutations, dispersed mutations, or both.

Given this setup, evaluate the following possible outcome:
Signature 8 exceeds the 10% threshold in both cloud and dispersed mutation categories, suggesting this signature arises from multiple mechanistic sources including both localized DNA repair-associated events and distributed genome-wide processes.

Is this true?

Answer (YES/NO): YES